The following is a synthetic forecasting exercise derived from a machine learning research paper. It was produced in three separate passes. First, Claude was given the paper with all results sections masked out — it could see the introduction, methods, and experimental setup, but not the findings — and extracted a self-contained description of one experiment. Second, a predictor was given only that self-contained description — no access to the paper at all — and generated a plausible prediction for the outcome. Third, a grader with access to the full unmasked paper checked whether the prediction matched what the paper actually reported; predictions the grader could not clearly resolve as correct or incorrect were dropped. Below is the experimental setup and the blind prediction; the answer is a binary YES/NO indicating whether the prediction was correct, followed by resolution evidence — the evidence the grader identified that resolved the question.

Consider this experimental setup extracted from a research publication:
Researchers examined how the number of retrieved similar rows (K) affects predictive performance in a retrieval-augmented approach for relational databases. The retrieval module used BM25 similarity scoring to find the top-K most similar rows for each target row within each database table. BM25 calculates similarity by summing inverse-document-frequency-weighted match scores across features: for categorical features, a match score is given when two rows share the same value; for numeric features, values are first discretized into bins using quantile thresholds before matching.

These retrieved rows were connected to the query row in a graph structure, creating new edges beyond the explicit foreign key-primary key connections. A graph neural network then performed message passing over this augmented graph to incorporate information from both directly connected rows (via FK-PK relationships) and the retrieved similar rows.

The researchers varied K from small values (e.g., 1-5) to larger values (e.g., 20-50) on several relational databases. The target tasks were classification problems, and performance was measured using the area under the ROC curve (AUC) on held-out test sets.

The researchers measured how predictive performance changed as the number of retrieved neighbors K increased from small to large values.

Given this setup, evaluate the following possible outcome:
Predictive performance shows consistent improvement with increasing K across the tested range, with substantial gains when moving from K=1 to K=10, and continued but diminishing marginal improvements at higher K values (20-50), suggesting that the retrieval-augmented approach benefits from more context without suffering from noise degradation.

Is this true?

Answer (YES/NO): NO